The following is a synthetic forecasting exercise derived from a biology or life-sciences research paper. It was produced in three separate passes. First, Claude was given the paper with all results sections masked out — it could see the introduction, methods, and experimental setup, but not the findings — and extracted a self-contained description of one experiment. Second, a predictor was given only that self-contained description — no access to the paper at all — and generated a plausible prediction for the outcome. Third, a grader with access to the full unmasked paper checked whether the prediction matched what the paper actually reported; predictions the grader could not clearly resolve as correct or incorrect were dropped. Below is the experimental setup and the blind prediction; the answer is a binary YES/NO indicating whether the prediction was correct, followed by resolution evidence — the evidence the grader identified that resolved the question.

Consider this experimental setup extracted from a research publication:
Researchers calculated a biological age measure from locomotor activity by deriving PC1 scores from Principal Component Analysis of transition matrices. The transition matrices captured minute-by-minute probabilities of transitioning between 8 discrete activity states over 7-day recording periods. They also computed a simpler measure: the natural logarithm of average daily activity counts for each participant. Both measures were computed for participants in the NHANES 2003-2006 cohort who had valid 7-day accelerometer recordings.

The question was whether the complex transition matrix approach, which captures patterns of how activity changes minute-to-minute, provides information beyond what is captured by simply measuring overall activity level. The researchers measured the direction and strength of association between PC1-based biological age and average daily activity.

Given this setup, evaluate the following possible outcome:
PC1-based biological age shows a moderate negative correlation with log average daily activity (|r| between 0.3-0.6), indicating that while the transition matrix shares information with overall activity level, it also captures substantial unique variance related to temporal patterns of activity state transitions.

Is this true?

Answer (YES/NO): NO